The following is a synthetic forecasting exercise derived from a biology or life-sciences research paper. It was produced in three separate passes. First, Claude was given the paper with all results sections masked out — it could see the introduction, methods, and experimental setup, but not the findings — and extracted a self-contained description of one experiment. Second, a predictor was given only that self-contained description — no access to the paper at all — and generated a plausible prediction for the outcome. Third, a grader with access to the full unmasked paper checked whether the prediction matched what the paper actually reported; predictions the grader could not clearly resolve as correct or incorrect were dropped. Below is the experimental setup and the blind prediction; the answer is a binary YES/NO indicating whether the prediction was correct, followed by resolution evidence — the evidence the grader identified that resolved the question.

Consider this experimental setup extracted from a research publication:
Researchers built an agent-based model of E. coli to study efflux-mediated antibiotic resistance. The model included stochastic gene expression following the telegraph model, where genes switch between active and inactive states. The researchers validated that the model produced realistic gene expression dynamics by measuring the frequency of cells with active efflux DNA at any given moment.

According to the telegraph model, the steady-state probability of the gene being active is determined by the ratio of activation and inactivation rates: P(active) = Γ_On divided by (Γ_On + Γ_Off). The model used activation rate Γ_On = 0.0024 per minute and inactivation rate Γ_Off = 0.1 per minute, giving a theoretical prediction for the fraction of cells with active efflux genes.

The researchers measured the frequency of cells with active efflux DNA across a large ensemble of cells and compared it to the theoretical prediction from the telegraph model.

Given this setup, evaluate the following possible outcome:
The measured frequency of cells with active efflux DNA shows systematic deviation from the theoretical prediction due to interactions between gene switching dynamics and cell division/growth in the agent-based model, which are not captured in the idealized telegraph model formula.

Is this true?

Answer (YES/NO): NO